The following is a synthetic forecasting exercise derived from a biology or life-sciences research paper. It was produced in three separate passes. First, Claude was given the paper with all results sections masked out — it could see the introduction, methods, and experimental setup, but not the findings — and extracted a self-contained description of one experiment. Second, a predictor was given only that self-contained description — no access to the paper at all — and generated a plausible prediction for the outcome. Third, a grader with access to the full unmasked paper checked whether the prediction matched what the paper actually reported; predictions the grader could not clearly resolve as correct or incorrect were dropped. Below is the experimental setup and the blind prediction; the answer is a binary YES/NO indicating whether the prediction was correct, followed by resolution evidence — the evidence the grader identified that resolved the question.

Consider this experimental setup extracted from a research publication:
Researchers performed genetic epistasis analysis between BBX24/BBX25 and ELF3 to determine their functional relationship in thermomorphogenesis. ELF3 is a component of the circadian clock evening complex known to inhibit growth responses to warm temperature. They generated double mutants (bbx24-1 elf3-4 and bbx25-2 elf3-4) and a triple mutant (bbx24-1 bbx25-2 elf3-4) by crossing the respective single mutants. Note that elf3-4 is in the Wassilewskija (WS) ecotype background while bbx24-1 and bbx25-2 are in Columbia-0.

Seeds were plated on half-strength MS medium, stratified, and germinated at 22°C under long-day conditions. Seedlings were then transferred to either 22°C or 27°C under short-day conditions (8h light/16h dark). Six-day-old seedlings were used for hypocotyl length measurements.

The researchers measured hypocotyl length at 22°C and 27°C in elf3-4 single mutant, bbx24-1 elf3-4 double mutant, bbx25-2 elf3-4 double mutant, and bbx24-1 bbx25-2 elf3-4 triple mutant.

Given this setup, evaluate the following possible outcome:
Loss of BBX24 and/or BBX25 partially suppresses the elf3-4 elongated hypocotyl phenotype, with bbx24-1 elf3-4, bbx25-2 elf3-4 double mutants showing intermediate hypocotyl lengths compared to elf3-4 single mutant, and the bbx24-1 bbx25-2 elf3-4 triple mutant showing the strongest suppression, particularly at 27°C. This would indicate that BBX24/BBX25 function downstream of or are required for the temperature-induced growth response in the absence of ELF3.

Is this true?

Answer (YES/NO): YES